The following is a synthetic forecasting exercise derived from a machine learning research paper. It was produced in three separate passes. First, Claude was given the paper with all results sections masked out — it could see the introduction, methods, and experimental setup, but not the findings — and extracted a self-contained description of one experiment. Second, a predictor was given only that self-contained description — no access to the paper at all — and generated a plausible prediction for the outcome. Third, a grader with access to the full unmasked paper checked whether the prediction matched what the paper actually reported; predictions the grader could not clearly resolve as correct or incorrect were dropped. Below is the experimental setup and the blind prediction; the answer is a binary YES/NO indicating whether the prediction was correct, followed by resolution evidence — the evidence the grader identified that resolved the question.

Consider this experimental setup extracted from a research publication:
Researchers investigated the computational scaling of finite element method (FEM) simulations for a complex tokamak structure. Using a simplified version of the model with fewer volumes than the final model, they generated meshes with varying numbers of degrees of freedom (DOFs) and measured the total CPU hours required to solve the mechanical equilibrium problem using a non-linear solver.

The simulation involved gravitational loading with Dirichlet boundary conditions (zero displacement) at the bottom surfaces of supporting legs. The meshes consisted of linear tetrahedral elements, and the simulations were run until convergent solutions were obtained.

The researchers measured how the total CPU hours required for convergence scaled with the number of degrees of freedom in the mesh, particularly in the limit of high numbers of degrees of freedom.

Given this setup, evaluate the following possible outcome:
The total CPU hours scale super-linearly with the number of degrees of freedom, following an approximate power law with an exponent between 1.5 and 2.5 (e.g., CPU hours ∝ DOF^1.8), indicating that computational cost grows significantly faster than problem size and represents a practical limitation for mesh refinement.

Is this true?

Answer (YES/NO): NO